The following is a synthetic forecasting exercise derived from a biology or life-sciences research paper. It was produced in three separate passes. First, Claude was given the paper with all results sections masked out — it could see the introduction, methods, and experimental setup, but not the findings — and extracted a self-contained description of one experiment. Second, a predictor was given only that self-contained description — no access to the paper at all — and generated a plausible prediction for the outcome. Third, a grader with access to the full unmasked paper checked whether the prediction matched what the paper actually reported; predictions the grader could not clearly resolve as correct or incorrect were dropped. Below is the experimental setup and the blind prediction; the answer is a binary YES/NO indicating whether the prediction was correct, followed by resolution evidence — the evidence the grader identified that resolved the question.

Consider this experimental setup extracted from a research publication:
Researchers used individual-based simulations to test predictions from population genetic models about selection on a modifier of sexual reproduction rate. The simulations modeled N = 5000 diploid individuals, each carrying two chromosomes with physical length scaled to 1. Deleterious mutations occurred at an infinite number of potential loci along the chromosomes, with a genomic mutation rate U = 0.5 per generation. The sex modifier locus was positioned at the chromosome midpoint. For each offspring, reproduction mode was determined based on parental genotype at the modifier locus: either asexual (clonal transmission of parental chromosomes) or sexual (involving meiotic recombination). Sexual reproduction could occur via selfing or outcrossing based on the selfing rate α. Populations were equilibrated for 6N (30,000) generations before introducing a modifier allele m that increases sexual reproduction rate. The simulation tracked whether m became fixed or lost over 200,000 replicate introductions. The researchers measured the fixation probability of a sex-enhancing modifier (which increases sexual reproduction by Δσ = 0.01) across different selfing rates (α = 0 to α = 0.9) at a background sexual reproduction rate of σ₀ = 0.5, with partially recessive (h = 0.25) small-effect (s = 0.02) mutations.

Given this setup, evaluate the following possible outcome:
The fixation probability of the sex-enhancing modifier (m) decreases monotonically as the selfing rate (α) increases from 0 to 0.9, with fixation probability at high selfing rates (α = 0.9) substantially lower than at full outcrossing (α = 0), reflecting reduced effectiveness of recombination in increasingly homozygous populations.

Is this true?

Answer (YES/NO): NO